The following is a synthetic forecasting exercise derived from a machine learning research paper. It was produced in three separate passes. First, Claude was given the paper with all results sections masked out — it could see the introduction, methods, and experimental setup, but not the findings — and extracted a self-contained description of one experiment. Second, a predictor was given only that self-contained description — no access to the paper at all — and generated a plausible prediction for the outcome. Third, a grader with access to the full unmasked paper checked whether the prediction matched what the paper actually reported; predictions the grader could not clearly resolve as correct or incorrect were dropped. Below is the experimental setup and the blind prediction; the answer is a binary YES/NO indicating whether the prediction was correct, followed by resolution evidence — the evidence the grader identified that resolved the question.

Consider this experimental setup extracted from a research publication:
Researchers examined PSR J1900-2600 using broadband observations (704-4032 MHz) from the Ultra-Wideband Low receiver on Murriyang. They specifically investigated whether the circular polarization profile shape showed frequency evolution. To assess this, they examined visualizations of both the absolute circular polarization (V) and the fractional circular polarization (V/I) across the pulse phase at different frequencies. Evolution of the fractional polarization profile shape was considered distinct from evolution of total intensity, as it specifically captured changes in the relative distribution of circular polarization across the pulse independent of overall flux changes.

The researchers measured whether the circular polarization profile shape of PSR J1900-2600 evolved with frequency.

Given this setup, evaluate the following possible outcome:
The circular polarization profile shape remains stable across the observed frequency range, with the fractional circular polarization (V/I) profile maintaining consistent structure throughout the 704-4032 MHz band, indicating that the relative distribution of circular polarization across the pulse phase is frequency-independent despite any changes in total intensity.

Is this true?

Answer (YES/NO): NO